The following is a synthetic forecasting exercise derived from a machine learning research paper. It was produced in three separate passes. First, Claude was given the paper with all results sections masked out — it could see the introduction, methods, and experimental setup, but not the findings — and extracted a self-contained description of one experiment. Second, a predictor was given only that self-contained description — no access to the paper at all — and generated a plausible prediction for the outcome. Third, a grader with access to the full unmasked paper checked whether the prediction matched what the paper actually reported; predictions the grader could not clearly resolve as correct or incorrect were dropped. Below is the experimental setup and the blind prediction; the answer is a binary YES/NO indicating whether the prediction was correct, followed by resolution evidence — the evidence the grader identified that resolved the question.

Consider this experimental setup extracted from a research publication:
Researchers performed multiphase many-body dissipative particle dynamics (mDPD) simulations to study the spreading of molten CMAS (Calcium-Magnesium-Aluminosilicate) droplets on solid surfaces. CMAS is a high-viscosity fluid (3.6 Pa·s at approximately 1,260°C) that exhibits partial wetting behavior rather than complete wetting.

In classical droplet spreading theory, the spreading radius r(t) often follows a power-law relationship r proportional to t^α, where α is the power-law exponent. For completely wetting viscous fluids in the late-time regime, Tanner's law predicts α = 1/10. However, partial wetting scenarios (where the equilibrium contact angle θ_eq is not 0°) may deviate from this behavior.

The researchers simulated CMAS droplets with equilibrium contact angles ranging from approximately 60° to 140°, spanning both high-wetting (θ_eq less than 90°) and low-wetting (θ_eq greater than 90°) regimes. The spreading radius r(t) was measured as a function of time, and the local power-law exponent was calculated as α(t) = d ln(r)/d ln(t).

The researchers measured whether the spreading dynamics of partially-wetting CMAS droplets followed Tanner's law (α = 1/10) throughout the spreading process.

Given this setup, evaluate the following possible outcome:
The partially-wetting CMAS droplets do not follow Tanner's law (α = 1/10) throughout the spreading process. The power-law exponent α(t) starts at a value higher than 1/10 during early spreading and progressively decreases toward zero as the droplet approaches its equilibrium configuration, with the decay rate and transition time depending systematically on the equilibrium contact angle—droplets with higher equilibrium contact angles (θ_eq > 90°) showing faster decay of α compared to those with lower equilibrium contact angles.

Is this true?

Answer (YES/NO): YES